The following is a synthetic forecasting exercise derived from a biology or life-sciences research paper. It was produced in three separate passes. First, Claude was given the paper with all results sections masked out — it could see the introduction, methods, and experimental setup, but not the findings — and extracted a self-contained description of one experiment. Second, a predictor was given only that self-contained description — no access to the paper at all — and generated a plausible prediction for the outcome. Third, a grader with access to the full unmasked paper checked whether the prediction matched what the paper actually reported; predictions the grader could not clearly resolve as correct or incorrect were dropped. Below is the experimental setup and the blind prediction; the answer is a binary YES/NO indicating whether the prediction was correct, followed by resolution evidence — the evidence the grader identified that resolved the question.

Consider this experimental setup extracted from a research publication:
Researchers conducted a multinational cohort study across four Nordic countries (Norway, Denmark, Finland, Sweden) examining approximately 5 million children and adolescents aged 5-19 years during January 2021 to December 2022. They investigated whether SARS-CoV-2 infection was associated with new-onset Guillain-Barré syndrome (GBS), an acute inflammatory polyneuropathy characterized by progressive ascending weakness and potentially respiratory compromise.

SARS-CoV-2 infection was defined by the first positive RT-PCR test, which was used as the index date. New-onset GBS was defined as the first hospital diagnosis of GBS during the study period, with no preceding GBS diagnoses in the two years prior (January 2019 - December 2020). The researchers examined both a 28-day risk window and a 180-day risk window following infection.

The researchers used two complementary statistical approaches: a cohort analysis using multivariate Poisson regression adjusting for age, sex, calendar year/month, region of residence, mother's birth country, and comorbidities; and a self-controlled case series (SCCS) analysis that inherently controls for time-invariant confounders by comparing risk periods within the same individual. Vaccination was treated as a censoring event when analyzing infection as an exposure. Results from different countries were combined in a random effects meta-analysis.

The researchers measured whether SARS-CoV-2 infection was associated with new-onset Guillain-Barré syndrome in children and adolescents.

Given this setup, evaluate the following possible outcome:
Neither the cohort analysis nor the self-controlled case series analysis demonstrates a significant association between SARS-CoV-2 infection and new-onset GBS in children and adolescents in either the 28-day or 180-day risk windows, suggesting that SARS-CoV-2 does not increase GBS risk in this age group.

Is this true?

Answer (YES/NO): NO